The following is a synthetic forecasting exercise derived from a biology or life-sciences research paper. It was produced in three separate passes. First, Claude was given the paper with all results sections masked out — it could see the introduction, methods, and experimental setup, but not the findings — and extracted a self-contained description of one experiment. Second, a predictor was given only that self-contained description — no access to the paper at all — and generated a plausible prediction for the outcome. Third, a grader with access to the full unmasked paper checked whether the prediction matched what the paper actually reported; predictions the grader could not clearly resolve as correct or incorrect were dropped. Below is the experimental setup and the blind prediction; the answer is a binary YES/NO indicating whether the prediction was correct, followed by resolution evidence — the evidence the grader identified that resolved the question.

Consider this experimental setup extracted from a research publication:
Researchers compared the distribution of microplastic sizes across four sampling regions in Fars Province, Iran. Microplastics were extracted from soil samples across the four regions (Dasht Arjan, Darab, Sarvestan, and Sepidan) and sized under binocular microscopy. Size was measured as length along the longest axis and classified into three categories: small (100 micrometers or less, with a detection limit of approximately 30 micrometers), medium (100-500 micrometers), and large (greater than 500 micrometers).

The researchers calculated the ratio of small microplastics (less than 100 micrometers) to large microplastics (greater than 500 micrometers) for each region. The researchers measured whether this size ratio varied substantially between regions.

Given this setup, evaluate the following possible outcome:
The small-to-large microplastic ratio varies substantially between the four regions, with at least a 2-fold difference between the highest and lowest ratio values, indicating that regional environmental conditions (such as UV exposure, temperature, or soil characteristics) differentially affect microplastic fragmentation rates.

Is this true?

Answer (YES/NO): YES